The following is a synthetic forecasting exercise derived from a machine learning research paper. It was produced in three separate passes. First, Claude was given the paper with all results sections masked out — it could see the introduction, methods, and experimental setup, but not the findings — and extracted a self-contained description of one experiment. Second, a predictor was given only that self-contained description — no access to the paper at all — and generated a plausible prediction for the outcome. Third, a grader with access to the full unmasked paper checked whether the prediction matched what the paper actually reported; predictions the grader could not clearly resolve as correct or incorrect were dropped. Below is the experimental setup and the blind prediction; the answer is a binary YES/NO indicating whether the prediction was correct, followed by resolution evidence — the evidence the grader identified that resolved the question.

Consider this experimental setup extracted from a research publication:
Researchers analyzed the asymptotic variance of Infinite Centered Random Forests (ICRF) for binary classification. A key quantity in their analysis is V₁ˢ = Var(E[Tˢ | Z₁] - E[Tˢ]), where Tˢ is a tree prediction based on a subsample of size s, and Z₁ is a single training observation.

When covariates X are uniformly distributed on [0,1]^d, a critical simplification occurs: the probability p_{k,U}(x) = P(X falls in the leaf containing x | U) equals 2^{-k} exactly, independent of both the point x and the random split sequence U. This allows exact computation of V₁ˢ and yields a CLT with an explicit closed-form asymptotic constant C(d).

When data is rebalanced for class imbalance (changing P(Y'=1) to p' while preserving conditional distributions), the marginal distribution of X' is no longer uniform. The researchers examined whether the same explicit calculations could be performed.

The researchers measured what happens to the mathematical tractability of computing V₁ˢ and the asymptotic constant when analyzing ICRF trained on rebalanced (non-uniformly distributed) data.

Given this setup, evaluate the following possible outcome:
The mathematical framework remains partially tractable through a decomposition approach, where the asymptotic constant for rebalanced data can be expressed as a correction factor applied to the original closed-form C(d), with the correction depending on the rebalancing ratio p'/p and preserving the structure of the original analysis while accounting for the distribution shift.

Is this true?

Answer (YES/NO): NO